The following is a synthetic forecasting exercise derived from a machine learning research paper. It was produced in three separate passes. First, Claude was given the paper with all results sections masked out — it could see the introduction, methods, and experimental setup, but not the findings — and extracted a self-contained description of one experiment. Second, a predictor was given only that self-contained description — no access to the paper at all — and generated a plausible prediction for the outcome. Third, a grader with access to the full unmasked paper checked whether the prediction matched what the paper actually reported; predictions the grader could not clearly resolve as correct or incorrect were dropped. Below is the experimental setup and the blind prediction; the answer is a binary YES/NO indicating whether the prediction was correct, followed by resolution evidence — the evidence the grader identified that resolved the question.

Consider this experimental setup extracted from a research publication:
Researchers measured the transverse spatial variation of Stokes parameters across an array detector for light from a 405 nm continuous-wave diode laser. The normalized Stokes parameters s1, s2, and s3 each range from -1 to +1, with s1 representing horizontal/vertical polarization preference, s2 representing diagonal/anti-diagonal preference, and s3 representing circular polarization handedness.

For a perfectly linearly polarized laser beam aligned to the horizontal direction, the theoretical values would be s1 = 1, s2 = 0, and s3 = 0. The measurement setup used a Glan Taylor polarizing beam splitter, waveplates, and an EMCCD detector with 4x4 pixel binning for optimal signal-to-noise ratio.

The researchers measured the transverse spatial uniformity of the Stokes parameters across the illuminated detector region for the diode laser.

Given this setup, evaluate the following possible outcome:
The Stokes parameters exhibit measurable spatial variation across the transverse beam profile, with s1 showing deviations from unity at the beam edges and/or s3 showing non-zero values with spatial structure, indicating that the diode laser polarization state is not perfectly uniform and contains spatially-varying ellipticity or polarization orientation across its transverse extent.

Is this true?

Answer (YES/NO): NO